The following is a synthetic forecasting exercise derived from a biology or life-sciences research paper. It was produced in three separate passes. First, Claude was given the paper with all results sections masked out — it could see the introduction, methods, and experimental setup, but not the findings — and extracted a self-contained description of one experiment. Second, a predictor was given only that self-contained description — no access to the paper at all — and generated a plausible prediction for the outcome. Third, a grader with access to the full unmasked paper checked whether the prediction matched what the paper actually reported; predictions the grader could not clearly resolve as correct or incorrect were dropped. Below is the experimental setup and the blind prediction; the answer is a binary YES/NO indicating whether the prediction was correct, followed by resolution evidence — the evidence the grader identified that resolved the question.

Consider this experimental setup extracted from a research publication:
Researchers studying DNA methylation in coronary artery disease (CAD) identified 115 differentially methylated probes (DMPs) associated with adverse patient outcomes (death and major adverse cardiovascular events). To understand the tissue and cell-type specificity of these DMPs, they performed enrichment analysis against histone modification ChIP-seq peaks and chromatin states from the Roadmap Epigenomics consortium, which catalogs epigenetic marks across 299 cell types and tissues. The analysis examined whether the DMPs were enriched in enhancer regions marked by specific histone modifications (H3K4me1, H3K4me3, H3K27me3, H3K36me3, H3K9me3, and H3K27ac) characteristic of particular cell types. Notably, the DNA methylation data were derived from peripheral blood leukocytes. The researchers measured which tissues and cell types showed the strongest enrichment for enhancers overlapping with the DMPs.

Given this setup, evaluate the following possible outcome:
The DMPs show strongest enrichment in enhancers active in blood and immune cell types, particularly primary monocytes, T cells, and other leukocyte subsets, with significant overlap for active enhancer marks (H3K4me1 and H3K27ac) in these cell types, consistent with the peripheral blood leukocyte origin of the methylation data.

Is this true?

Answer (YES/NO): NO